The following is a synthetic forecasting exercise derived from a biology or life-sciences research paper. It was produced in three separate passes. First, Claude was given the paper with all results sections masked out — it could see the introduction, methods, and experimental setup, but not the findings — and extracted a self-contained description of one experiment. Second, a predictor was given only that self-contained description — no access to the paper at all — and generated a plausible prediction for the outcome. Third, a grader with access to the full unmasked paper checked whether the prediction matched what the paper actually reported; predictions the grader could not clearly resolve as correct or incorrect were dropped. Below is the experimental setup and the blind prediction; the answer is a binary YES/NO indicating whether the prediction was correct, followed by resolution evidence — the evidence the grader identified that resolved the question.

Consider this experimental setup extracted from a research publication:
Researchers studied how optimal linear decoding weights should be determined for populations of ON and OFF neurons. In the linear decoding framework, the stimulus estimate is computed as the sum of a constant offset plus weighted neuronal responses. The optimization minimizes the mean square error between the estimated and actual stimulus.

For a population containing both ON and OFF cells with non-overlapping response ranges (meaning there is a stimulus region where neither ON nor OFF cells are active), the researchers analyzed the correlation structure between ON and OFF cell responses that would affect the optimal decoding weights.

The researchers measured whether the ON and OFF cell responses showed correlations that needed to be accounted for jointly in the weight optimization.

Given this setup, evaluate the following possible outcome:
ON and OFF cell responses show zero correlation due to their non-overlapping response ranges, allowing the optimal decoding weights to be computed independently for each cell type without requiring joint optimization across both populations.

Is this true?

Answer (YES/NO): YES